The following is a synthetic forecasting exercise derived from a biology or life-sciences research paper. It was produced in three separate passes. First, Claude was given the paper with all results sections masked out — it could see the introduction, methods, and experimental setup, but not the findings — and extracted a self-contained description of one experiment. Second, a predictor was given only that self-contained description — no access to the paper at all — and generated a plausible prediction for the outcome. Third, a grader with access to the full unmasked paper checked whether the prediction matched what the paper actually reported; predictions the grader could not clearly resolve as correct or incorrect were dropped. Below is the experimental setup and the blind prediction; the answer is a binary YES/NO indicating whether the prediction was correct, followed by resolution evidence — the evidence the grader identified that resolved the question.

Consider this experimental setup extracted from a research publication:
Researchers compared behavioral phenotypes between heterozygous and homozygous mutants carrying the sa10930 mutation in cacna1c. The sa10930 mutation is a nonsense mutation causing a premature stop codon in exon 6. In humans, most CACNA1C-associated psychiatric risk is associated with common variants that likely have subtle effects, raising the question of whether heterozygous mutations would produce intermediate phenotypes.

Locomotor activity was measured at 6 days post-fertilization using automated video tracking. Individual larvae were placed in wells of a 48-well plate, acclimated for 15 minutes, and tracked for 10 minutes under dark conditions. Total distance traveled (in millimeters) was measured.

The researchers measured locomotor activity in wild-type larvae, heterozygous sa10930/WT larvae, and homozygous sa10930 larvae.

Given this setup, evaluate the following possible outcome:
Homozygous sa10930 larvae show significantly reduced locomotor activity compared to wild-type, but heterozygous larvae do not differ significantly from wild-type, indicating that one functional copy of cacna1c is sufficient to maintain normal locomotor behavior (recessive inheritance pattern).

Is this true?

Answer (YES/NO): YES